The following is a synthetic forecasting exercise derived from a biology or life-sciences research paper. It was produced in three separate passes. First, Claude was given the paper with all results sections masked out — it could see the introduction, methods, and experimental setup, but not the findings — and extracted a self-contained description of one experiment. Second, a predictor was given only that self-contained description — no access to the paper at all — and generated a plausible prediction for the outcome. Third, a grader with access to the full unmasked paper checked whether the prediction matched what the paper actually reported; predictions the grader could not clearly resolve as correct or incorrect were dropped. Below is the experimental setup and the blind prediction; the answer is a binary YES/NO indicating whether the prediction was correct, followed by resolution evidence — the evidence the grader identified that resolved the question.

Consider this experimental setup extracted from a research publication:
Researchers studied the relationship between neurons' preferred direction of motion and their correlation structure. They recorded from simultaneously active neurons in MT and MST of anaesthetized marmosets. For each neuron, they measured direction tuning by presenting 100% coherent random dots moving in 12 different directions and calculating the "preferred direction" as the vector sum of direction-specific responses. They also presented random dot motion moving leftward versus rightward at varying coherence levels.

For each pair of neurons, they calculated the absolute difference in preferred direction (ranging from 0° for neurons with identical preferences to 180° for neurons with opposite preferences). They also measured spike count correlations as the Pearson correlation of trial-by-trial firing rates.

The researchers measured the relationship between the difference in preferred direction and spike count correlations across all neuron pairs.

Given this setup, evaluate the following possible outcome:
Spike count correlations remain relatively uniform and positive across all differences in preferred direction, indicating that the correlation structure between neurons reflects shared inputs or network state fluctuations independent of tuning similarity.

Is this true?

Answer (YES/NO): NO